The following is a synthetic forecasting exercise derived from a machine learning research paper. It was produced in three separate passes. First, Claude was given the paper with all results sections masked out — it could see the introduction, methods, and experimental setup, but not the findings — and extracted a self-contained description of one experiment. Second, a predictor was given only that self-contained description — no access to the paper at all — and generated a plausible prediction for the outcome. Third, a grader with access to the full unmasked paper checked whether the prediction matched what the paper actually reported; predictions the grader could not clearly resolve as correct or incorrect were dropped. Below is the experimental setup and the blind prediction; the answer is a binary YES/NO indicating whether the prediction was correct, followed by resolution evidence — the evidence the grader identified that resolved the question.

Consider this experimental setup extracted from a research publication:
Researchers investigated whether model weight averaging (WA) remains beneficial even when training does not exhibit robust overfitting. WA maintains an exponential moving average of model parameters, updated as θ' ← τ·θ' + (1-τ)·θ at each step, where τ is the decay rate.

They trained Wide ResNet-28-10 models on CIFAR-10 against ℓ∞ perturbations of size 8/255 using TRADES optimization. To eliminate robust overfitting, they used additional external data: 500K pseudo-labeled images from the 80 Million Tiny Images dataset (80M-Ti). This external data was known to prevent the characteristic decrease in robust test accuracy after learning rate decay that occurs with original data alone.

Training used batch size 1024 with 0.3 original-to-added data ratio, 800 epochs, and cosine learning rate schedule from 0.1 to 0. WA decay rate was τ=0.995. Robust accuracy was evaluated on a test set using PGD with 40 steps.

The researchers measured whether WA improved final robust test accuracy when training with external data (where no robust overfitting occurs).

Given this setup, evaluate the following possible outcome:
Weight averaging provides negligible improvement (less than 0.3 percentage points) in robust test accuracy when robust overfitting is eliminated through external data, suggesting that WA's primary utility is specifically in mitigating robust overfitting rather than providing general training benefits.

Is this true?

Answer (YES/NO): NO